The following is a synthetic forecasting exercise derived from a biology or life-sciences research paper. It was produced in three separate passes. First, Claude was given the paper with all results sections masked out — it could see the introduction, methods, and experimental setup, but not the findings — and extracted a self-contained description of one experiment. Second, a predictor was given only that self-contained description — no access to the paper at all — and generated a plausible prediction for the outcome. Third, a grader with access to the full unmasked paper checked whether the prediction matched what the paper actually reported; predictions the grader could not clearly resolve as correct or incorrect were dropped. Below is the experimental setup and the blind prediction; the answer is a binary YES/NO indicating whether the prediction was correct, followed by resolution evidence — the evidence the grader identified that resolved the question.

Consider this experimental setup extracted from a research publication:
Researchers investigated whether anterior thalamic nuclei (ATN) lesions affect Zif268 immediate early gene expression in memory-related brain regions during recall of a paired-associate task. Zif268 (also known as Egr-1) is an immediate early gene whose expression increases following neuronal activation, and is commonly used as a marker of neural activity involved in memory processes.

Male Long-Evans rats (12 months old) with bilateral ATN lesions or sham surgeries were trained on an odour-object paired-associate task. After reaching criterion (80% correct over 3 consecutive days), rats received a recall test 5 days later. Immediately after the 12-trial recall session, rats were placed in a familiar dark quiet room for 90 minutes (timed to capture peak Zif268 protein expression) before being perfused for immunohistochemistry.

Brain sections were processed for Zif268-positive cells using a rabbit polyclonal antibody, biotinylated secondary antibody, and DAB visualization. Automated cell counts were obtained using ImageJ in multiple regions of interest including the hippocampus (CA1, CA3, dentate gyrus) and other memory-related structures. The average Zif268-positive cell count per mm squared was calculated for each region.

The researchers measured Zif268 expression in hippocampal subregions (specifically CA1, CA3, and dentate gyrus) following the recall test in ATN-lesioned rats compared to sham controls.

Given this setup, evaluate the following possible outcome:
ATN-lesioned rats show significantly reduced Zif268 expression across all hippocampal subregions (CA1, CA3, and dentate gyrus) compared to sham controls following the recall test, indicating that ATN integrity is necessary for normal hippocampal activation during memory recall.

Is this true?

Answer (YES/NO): NO